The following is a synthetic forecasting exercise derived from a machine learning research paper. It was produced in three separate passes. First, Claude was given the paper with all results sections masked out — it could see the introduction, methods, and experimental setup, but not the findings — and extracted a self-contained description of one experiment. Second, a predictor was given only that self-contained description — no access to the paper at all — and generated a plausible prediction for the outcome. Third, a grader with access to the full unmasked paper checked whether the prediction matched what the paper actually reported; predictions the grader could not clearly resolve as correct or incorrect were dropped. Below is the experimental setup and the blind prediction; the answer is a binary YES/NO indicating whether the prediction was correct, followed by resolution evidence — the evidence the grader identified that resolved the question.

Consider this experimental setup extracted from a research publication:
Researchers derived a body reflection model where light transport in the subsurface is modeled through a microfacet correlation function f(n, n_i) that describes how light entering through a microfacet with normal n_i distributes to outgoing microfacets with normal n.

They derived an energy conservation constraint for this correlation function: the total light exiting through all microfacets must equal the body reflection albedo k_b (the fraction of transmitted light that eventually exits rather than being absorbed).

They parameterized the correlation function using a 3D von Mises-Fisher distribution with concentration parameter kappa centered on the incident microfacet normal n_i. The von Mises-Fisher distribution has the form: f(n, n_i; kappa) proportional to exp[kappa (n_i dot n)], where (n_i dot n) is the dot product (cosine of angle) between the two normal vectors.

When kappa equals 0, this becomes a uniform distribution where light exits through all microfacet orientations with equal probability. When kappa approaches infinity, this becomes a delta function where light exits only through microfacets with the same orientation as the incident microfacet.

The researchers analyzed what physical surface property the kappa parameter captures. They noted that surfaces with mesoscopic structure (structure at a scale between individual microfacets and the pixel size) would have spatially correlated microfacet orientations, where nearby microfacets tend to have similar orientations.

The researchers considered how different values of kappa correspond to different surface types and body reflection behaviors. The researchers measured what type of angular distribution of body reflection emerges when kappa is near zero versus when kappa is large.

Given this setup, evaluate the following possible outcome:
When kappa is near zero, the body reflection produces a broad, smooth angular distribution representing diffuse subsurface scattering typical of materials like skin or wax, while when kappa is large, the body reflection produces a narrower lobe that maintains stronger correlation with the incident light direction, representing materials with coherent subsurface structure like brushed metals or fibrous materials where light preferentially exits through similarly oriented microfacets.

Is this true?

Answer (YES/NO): NO